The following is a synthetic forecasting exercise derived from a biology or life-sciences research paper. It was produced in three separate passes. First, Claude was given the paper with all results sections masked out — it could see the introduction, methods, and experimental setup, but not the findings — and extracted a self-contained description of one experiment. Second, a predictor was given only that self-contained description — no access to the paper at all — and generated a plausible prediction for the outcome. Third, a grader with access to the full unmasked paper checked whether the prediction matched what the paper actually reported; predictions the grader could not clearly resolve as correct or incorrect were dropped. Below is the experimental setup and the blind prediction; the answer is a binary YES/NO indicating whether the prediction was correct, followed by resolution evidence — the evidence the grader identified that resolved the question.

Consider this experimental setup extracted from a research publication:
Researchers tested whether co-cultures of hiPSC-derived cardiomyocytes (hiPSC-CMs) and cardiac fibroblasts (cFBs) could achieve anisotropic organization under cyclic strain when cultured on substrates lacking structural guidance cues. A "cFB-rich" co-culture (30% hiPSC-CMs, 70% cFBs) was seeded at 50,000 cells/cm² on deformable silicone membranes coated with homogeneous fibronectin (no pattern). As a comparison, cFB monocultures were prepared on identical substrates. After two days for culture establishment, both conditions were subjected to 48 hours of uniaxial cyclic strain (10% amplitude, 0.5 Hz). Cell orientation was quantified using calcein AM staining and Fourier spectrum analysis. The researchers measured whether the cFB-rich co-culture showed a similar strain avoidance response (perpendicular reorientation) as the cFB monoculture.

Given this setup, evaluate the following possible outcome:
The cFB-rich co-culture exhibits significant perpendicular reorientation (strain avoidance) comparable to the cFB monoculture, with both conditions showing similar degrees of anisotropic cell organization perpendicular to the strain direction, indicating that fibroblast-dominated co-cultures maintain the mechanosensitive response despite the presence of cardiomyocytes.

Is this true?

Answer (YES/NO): YES